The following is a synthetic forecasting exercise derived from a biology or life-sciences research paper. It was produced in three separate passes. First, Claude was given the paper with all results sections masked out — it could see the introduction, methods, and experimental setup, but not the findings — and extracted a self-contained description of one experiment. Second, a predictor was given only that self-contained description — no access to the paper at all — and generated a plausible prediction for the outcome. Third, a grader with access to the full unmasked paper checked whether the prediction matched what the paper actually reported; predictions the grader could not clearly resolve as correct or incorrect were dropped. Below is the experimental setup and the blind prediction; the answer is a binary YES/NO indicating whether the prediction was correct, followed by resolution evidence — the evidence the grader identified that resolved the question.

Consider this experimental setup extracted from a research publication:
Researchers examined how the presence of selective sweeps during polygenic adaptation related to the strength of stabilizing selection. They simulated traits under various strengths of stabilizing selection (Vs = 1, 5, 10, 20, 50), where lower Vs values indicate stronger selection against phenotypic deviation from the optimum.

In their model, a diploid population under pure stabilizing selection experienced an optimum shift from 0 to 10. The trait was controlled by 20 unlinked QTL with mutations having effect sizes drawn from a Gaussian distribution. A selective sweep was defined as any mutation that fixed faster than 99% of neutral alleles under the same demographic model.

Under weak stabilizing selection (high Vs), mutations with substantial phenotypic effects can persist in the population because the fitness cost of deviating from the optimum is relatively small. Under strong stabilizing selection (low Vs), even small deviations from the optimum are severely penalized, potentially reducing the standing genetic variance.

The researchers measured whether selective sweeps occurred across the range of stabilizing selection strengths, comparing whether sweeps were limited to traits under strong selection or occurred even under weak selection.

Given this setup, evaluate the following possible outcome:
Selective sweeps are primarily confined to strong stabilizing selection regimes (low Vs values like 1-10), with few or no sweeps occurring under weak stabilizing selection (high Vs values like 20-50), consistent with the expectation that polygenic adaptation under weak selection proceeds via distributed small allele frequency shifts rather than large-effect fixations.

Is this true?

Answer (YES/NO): NO